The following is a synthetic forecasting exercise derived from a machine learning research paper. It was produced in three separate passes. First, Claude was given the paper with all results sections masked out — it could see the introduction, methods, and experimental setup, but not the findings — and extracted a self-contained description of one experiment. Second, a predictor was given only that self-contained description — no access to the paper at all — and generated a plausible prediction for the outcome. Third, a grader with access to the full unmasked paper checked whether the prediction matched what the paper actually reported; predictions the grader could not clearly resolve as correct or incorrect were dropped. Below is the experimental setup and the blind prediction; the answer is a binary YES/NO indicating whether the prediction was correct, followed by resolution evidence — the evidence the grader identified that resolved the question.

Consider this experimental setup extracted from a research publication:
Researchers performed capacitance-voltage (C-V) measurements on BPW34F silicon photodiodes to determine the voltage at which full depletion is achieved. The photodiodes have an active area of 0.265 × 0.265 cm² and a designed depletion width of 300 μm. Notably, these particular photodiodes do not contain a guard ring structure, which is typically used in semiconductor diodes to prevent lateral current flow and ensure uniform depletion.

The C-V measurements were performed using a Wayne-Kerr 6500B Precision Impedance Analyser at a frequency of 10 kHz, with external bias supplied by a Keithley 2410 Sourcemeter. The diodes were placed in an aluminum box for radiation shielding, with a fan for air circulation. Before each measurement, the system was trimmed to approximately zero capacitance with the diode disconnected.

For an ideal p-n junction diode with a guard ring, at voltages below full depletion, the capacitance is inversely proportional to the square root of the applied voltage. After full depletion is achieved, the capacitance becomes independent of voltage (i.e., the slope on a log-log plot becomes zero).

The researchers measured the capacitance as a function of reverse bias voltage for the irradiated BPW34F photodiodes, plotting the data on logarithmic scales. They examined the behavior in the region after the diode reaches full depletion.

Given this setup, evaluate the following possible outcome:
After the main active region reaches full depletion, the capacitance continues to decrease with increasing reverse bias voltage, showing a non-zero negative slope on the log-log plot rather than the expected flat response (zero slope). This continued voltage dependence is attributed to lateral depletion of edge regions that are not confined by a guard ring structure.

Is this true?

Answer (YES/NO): YES